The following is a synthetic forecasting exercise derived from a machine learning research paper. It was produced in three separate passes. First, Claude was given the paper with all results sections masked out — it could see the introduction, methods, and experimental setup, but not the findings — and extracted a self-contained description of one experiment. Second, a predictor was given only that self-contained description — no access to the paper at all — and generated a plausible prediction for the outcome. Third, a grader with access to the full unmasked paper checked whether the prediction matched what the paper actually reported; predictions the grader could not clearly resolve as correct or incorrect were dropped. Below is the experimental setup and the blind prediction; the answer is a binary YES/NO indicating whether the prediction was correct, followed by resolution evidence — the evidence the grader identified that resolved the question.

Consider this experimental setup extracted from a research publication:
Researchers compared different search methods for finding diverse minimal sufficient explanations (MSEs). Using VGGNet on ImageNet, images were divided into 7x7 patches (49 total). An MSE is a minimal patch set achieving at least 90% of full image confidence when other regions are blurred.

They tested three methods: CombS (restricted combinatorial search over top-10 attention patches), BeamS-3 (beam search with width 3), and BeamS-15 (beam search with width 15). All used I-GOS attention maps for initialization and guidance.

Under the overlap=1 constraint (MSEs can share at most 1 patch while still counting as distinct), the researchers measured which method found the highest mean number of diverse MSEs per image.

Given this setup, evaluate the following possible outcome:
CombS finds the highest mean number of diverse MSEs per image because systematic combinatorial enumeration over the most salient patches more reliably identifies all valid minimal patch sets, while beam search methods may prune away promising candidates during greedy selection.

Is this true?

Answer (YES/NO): NO